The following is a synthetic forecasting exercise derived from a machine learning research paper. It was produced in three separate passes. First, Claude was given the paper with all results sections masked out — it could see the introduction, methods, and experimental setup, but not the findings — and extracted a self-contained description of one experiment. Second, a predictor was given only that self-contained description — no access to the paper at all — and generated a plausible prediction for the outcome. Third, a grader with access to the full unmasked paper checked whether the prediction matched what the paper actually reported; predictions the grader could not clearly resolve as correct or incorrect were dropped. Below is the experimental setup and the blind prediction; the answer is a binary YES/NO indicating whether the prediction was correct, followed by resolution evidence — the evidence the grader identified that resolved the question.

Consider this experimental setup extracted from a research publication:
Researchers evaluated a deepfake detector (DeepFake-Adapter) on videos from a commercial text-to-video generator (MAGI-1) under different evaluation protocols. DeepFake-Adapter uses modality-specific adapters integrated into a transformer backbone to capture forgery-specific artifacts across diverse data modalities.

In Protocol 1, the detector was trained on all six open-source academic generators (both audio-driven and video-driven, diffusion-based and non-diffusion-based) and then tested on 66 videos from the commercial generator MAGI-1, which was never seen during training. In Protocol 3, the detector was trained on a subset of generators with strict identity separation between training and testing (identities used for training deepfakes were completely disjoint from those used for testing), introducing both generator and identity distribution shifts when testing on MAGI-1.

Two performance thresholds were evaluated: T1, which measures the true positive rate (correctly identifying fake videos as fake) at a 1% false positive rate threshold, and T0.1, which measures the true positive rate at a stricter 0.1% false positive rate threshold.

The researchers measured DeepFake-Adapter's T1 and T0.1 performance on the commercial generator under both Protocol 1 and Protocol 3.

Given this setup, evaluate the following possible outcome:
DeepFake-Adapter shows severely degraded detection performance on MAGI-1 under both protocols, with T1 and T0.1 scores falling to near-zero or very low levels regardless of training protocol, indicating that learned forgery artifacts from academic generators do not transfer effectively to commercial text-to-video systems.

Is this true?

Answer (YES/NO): NO